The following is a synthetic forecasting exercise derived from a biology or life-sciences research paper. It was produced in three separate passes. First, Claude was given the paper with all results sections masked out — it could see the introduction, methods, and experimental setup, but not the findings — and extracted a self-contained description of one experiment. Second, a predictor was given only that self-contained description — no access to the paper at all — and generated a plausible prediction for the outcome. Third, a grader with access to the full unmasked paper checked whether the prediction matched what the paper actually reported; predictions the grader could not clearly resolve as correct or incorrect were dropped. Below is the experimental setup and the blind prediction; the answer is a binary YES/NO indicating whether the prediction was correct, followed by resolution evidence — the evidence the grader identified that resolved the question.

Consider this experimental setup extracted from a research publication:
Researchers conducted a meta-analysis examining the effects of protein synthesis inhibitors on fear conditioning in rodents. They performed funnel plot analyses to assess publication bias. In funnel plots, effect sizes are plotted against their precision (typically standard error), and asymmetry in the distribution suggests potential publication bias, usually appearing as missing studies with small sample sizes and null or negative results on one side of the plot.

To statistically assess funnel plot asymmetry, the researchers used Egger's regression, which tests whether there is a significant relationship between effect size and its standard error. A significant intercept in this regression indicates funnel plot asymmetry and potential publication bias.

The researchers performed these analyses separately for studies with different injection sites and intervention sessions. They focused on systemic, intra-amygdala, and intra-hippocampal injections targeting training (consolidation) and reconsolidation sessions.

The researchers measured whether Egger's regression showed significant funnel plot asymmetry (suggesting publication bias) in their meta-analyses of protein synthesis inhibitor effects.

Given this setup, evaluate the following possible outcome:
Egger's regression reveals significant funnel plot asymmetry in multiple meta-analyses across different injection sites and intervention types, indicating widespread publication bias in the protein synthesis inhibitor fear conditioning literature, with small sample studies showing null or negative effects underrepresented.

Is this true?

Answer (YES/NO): NO